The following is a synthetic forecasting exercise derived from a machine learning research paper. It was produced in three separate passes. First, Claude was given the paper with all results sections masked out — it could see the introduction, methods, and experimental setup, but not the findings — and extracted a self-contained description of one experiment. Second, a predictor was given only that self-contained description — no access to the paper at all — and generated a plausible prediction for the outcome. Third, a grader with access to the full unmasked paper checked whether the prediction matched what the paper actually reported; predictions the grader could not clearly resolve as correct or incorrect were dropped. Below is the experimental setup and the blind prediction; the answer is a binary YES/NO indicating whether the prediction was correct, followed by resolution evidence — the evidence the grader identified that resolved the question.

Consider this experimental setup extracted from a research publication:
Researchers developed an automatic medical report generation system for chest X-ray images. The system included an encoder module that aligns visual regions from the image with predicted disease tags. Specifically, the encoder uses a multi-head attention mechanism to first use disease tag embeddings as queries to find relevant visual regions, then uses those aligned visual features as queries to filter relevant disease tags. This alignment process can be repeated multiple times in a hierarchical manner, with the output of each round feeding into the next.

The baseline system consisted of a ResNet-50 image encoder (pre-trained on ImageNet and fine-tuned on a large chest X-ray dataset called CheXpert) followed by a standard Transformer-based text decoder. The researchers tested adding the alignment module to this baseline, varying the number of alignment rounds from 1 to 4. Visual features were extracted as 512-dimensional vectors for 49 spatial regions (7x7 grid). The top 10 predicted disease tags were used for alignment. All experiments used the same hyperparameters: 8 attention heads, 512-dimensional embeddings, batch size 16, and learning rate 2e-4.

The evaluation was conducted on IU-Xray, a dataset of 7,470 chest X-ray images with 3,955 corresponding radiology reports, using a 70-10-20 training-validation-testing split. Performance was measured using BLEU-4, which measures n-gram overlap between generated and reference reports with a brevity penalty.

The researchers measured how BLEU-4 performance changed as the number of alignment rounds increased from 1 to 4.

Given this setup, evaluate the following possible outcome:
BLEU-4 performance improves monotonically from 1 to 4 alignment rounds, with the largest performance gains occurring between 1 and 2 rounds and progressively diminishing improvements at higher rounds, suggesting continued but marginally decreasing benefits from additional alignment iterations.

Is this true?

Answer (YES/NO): NO